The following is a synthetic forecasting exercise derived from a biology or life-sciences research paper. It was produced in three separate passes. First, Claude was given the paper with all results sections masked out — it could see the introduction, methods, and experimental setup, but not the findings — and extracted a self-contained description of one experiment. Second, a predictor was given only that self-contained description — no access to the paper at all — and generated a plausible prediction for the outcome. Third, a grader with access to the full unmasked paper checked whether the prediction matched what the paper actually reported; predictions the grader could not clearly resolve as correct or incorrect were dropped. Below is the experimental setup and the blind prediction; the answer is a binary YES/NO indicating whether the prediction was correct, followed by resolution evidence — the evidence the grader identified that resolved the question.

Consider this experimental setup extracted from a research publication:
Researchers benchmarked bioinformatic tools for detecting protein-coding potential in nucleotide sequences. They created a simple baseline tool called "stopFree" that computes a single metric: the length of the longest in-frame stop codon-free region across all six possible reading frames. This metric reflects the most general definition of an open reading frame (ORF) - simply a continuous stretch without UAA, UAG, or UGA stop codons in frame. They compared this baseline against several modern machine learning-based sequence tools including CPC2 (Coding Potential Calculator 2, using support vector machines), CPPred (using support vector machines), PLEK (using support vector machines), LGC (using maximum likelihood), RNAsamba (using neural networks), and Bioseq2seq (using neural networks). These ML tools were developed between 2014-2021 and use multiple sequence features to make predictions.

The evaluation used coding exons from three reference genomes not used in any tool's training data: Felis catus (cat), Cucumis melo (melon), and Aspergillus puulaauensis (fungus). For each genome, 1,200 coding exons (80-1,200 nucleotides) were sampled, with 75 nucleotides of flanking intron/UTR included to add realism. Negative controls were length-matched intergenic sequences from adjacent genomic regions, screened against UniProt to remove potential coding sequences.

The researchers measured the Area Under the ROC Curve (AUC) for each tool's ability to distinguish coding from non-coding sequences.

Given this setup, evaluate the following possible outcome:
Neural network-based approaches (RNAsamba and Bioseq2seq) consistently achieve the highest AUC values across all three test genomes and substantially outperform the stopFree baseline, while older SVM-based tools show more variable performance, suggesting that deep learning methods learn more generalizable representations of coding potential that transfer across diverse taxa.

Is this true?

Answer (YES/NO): NO